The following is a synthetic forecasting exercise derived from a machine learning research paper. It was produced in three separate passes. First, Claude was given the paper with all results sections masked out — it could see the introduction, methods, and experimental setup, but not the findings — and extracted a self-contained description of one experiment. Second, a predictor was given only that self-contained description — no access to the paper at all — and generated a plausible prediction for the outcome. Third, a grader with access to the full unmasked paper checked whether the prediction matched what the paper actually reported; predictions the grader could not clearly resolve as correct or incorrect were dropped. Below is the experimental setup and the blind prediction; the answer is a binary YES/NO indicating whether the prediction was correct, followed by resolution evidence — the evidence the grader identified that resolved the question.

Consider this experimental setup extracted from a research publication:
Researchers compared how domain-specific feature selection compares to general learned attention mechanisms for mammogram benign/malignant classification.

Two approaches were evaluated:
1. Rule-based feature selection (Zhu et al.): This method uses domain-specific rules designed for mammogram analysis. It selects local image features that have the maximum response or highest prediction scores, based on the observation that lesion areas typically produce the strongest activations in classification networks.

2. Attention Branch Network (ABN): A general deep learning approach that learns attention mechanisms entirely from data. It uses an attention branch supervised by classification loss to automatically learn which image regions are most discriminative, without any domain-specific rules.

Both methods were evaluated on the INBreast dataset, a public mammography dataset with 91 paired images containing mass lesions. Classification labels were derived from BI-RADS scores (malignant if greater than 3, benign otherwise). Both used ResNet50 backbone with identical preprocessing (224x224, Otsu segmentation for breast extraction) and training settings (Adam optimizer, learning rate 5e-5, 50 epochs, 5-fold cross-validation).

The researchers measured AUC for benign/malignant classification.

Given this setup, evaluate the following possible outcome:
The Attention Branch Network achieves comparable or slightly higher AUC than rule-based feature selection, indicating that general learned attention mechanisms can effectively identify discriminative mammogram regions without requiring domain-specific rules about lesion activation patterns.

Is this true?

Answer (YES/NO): NO